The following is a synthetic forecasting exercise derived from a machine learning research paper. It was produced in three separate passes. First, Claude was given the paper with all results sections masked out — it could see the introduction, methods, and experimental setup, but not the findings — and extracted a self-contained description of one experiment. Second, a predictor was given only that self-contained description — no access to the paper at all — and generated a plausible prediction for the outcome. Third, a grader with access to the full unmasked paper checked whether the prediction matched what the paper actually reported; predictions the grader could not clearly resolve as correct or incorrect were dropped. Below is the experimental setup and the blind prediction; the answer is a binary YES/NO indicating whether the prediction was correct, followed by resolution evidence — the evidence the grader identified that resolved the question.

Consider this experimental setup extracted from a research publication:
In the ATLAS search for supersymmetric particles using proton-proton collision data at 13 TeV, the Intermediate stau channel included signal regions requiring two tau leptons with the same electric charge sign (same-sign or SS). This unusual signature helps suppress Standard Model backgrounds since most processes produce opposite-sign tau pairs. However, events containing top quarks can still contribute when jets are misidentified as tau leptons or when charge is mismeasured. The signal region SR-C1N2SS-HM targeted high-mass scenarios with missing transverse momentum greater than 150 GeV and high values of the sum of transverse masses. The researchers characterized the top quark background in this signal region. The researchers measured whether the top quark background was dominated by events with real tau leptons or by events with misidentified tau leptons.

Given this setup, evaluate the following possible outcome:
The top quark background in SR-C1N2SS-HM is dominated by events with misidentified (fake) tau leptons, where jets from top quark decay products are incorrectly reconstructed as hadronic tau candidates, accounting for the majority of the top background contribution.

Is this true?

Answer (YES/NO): YES